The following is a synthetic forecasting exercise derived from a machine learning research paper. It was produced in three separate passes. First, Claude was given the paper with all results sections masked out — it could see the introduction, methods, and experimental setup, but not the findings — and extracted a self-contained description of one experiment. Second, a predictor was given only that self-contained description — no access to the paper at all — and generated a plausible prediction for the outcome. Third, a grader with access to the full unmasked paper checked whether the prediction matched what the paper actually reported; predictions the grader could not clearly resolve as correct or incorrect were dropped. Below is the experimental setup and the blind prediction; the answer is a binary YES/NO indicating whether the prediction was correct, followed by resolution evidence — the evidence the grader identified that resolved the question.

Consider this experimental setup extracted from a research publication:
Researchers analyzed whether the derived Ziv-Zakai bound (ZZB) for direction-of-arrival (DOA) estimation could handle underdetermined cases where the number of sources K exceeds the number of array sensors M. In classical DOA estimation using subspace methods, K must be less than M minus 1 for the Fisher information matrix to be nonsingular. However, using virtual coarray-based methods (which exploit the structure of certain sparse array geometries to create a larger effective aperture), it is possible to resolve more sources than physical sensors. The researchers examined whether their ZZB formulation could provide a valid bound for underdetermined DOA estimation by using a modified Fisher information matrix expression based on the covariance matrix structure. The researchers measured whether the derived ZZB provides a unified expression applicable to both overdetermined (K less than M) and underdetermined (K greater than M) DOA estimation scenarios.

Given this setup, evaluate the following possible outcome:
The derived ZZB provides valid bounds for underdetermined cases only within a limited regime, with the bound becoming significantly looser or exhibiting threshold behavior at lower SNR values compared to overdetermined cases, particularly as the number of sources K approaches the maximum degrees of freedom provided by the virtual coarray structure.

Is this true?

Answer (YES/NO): NO